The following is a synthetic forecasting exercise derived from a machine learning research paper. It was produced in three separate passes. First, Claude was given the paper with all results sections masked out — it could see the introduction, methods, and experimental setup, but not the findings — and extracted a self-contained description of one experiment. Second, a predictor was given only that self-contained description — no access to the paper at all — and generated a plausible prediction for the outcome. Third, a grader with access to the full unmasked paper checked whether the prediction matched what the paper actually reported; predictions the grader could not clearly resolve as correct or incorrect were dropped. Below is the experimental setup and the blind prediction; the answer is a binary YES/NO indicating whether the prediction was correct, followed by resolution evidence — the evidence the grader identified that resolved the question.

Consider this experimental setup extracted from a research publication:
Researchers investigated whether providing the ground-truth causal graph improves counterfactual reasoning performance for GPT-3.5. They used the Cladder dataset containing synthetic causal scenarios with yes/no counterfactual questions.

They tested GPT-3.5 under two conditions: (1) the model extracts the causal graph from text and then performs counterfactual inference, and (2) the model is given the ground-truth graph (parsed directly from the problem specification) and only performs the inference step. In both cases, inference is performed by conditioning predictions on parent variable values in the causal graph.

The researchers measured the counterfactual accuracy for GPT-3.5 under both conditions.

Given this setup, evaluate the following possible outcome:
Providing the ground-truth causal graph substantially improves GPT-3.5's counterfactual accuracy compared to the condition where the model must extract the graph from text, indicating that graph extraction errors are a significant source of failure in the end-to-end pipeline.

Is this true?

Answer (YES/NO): NO